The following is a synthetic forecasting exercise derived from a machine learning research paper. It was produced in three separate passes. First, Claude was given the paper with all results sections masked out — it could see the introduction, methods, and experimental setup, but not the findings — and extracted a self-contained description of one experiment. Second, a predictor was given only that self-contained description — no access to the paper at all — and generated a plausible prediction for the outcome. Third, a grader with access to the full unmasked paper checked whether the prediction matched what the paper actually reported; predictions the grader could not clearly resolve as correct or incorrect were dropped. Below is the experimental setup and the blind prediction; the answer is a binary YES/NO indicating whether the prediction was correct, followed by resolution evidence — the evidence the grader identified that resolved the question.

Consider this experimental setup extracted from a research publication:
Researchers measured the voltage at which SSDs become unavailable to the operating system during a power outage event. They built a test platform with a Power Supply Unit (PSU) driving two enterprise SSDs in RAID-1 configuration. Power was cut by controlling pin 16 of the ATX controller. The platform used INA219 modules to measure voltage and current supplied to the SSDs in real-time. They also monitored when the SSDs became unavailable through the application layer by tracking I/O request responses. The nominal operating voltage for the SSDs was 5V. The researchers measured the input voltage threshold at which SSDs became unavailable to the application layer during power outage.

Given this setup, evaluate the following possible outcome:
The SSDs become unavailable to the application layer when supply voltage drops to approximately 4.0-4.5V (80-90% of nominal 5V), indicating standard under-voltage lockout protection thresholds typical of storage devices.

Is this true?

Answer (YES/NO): YES